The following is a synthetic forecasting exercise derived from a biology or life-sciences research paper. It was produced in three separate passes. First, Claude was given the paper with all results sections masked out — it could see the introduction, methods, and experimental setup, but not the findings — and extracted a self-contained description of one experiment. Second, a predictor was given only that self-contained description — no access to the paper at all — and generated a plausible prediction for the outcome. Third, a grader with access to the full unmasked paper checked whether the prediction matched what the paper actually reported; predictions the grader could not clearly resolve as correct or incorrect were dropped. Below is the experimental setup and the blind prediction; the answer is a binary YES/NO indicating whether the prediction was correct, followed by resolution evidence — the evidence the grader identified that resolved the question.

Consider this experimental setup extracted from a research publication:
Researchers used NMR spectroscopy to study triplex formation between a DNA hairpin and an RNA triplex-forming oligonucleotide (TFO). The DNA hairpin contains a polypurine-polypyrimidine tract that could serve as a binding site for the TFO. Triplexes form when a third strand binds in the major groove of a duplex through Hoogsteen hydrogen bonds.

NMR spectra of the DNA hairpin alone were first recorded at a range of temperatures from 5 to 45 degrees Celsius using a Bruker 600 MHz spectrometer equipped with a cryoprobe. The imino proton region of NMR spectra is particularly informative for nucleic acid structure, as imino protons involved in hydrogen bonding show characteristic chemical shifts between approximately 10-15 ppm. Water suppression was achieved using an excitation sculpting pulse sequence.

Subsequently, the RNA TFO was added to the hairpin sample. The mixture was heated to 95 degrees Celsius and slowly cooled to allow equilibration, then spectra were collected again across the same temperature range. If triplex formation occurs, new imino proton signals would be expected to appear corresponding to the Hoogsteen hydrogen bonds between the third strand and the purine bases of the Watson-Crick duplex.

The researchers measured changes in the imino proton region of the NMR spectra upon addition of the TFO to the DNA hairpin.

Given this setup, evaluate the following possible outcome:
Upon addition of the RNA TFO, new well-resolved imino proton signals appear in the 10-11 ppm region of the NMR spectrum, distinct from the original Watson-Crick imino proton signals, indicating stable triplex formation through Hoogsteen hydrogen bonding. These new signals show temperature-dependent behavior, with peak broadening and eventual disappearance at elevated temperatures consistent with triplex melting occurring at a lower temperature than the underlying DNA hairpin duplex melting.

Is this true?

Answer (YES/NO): NO